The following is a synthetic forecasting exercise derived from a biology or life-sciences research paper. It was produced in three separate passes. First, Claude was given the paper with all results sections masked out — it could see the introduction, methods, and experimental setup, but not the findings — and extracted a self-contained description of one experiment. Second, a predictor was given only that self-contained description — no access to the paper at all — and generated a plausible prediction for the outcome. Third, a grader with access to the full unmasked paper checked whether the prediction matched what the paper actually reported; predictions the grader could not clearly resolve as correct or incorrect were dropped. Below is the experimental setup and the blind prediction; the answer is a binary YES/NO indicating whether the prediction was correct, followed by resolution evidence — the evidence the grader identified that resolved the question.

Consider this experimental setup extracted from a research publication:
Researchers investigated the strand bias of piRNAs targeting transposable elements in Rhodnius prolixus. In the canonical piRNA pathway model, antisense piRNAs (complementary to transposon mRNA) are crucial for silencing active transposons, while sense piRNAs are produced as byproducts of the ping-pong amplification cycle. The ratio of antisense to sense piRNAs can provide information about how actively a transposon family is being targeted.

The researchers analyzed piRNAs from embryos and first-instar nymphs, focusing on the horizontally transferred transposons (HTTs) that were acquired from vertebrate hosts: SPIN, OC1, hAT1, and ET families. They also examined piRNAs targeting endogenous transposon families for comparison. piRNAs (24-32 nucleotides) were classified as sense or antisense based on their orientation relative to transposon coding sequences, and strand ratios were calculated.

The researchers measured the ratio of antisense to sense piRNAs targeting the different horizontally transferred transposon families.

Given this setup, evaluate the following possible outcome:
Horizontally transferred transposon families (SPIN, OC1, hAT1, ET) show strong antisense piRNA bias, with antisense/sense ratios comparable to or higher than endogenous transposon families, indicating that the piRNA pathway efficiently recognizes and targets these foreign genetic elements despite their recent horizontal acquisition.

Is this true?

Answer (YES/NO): NO